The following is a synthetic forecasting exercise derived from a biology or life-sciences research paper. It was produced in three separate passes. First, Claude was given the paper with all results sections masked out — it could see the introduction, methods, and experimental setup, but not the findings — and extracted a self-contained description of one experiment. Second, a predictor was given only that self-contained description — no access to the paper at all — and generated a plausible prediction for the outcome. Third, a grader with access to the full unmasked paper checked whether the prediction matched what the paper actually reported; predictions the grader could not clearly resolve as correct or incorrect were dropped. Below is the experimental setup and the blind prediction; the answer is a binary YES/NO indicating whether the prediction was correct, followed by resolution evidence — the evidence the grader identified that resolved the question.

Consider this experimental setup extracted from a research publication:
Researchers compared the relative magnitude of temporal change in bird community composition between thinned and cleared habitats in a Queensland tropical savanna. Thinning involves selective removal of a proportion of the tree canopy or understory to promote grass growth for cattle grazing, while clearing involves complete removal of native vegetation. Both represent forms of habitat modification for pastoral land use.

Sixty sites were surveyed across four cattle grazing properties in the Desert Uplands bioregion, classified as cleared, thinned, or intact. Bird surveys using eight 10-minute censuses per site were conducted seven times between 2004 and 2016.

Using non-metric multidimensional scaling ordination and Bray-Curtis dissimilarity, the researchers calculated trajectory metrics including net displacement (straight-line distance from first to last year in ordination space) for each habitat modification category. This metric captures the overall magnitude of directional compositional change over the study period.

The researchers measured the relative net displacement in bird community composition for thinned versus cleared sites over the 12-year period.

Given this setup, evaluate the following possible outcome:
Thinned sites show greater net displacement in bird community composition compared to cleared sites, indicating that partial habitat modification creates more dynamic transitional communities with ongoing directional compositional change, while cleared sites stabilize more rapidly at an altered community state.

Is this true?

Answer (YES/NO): NO